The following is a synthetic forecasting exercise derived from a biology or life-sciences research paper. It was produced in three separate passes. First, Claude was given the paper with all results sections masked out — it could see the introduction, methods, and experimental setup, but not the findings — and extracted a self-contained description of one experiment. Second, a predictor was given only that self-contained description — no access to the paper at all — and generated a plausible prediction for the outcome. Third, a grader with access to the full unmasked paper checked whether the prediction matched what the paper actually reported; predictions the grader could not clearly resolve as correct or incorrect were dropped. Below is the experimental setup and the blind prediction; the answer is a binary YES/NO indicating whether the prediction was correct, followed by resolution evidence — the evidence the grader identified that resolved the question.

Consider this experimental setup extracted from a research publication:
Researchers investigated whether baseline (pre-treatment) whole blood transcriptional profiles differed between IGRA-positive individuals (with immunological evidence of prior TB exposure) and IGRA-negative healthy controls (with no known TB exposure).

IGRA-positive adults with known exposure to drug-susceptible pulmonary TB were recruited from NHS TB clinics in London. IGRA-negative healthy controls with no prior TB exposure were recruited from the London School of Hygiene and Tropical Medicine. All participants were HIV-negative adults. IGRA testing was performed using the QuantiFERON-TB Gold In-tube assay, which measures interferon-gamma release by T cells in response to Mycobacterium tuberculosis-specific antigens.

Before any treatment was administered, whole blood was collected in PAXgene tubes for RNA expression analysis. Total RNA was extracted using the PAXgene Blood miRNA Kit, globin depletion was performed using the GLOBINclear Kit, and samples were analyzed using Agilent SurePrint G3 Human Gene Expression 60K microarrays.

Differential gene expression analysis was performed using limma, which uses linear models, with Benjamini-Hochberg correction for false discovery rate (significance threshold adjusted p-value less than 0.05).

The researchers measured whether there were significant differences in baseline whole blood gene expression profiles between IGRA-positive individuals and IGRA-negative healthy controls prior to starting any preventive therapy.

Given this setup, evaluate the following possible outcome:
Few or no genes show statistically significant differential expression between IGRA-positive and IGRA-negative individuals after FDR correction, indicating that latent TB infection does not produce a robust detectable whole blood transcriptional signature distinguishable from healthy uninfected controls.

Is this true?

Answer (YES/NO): YES